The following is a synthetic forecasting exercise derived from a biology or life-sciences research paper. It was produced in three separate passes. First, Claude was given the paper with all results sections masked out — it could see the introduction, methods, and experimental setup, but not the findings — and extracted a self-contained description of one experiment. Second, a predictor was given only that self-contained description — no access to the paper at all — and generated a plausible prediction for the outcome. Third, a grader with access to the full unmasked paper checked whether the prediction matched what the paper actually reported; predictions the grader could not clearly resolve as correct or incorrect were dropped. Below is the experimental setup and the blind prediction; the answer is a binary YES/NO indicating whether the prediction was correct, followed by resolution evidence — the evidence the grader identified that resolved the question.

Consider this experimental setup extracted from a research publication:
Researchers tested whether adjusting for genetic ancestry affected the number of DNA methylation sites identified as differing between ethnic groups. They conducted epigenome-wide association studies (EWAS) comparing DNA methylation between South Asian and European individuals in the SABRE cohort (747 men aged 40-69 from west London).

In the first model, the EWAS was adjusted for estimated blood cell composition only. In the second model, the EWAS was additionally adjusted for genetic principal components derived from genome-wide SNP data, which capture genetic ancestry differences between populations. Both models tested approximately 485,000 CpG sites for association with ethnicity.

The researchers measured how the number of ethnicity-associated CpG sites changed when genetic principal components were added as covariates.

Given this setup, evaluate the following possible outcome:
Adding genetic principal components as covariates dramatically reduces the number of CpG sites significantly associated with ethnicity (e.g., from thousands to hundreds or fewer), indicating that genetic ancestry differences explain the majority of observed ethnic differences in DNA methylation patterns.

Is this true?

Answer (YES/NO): YES